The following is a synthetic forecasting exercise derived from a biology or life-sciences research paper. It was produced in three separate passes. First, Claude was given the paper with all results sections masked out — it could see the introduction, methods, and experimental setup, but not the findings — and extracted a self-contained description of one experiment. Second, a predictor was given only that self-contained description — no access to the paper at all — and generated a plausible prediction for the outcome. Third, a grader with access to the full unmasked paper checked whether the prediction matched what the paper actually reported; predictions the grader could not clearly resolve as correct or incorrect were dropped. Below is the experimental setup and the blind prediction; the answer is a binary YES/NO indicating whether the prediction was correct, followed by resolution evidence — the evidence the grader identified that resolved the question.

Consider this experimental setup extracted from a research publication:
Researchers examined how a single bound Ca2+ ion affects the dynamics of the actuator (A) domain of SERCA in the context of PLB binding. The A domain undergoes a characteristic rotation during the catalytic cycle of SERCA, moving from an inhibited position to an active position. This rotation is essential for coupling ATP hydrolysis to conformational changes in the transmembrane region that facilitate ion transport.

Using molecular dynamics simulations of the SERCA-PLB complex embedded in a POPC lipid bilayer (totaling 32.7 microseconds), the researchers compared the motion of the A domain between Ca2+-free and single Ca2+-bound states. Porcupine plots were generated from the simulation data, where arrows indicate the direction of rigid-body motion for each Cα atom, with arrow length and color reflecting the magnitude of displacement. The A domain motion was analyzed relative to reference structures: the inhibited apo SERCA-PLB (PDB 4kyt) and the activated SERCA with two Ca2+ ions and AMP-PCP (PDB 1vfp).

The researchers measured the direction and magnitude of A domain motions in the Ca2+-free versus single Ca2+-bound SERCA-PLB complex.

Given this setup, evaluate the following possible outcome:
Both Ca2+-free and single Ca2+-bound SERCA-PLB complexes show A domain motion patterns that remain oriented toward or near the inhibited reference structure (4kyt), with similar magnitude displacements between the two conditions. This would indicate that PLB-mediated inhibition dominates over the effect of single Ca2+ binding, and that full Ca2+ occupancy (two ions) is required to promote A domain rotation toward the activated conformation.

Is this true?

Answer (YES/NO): NO